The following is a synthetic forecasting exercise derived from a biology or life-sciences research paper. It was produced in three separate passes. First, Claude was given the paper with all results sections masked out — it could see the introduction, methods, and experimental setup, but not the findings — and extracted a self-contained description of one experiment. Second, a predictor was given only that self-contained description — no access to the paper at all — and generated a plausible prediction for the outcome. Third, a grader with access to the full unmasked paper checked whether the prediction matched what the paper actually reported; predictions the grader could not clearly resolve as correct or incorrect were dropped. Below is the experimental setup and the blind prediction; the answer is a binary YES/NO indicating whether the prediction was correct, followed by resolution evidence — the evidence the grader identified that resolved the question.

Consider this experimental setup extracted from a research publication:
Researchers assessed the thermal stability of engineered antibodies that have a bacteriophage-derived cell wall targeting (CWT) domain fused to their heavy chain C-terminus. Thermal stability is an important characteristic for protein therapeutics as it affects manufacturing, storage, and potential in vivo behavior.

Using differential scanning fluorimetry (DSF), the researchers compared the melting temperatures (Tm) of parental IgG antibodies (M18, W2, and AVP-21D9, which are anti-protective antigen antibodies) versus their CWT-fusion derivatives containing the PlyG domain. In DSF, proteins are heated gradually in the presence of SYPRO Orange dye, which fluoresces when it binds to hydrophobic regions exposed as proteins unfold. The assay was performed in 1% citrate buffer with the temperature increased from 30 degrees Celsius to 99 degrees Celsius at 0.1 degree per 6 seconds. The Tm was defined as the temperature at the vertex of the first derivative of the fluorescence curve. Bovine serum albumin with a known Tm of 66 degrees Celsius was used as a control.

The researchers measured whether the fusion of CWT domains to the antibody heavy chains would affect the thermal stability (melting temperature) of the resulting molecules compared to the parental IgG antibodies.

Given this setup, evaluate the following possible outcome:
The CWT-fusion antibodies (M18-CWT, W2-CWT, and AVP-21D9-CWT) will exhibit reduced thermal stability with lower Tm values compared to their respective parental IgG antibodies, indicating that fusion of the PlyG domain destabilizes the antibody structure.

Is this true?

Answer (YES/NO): NO